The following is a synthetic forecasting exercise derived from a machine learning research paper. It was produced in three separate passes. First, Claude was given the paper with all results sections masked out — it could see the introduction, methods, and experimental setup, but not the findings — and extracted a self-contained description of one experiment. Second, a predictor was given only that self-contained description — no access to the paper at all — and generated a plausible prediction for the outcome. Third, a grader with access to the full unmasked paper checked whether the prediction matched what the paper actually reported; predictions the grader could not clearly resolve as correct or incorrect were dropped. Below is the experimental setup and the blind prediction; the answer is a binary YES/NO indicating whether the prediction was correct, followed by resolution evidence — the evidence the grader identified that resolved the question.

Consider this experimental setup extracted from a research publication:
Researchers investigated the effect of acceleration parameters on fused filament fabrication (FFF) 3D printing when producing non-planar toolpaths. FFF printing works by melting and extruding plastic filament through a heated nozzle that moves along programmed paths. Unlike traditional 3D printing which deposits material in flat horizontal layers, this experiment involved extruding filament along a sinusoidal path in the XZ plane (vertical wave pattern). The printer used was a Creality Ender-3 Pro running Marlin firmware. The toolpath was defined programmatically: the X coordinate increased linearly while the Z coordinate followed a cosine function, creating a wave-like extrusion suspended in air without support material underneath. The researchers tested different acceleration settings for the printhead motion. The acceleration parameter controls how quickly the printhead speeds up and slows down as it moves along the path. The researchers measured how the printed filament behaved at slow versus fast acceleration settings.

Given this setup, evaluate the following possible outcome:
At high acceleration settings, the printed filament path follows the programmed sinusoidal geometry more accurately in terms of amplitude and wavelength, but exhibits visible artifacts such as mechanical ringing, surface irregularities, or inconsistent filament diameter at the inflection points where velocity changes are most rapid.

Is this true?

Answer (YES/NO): NO